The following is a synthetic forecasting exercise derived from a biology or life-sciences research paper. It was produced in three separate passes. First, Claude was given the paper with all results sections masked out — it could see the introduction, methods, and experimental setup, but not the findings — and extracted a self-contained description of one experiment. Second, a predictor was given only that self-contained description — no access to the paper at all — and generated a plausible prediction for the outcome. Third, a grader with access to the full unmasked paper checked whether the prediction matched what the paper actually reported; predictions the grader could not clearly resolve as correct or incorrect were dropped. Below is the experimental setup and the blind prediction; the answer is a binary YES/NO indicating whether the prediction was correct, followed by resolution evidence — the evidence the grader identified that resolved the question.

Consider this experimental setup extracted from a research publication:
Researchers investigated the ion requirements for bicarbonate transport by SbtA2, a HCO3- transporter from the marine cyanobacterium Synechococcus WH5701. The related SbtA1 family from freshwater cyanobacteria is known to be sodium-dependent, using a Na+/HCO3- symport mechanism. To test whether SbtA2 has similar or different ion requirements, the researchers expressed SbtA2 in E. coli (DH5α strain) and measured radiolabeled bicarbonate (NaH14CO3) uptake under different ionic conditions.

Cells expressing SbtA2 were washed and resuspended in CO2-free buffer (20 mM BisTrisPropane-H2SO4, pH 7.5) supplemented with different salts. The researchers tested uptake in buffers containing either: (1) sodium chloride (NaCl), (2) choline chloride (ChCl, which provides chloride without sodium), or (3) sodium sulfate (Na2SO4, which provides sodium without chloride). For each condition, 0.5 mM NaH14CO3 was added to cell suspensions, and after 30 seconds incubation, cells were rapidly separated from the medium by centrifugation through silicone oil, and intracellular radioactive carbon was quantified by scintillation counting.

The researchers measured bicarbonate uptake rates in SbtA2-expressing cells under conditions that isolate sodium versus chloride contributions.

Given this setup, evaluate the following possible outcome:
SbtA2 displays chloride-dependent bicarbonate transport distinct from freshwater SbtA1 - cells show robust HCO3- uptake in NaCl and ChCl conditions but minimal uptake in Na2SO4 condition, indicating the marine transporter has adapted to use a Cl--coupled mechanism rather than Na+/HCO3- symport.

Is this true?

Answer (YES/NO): NO